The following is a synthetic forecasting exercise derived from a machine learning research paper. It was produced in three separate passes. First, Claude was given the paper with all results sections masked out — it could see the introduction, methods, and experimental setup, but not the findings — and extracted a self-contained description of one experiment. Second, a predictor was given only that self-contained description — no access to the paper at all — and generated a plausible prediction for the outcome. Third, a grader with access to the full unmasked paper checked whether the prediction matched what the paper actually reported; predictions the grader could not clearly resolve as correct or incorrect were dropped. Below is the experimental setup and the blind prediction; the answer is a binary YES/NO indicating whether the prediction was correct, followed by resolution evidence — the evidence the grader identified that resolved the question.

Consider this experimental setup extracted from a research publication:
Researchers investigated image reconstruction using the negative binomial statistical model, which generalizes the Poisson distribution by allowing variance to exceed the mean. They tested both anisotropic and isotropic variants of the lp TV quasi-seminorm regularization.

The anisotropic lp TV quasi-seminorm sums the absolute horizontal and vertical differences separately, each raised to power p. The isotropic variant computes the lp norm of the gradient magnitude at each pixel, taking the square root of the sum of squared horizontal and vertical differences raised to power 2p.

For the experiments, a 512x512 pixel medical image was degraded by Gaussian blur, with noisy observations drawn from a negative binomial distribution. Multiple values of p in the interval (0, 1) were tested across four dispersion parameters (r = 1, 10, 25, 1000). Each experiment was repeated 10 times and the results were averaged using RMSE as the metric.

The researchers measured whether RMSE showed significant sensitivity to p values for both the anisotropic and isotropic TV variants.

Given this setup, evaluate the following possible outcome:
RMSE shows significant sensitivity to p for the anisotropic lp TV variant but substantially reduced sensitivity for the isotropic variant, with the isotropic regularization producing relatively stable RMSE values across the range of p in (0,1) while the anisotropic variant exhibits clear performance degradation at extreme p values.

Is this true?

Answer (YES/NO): NO